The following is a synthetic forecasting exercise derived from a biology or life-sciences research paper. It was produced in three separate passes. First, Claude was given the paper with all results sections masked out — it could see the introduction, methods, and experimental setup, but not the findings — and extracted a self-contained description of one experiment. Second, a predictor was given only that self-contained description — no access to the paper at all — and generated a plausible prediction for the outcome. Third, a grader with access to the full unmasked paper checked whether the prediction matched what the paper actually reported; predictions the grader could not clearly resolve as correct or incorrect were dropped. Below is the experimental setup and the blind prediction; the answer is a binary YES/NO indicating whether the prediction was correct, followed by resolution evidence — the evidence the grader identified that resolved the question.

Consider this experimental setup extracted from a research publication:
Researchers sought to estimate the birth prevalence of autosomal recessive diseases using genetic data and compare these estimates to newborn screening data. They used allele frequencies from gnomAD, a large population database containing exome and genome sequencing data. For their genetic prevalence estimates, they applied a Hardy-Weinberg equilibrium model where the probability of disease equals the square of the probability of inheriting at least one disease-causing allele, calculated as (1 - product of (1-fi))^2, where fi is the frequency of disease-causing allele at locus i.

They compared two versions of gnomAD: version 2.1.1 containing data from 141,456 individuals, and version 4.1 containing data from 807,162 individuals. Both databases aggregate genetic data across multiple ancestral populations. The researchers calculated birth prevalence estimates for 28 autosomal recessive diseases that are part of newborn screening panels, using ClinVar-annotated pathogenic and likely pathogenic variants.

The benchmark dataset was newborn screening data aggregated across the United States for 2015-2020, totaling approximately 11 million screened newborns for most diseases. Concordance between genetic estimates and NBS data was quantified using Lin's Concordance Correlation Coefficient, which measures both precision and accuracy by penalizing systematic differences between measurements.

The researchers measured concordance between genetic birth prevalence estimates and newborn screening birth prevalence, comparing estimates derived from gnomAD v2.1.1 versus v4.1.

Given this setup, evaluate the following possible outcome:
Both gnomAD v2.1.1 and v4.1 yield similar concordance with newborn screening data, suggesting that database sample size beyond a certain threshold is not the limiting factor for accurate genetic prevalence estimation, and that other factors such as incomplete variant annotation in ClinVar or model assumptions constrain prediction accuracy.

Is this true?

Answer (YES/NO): NO